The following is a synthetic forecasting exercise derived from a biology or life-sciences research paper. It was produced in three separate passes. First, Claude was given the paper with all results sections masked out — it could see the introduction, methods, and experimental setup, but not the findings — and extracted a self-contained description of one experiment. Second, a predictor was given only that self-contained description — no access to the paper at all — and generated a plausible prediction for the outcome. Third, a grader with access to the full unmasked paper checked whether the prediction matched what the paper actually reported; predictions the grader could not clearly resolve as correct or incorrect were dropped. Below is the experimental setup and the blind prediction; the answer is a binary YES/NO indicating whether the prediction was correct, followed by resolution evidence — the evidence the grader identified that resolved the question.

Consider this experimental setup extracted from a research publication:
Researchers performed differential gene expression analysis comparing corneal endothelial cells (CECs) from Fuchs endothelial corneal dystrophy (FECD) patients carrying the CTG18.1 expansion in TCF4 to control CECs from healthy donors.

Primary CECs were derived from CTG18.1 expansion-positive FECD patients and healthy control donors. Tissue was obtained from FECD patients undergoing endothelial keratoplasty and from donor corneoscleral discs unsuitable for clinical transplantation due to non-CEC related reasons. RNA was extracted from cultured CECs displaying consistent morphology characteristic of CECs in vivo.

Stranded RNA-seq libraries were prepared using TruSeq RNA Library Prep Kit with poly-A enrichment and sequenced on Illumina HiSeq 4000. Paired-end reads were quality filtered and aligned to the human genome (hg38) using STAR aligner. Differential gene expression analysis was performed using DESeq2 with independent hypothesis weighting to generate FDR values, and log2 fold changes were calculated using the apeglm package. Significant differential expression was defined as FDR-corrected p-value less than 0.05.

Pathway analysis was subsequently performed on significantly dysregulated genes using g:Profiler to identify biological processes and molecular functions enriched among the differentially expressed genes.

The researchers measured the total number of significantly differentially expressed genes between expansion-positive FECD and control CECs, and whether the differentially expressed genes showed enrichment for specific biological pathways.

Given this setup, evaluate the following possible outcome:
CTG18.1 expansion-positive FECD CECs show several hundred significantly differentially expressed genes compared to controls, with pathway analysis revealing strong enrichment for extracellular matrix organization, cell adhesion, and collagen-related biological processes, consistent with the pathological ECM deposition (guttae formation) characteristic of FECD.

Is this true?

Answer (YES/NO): NO